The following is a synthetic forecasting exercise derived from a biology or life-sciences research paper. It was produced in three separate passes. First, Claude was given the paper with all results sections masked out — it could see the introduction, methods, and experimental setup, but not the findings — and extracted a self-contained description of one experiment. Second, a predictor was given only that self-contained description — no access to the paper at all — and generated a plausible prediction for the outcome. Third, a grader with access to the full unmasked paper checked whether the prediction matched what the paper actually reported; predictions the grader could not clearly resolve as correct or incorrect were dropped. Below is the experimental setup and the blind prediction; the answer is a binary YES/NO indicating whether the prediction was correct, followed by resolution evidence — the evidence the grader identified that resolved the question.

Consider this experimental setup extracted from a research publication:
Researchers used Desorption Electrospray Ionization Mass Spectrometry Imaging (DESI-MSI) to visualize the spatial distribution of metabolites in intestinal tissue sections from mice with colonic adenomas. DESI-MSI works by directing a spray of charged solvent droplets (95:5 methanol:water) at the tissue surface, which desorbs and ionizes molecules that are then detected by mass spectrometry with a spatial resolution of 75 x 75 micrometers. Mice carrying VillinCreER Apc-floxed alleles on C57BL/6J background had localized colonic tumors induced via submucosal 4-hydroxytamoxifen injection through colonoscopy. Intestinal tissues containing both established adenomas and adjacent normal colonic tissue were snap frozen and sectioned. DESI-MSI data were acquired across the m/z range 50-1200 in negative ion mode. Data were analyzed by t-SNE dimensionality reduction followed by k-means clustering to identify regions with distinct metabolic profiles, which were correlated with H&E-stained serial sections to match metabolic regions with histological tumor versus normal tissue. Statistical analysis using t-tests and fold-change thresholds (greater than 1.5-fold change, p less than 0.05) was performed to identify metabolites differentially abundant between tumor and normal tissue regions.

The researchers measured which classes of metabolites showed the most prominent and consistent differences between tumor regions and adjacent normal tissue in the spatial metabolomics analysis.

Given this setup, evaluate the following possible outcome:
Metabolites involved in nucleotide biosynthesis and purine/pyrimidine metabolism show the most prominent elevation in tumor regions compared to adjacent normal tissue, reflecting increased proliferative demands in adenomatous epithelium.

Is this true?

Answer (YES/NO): NO